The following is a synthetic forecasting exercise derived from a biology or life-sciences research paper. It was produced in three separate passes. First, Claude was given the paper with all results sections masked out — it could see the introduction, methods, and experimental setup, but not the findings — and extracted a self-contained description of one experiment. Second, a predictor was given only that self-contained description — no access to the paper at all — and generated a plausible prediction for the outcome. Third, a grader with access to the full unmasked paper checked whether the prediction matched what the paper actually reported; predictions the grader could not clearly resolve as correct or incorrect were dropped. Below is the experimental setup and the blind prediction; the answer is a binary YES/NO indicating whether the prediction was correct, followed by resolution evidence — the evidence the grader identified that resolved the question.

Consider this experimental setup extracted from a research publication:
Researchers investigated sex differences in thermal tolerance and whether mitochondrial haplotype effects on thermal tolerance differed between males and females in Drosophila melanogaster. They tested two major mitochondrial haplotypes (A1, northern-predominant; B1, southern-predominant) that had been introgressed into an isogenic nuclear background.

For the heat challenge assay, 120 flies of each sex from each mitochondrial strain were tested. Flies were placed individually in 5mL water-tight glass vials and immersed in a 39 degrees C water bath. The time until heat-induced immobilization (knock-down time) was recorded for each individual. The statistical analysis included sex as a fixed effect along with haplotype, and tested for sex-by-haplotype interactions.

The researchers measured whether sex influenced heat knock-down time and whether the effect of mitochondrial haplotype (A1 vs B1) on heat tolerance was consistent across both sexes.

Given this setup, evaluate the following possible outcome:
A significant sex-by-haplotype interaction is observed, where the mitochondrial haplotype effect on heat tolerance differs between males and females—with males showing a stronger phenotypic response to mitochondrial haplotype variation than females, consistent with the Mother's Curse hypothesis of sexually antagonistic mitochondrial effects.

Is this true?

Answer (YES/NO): NO